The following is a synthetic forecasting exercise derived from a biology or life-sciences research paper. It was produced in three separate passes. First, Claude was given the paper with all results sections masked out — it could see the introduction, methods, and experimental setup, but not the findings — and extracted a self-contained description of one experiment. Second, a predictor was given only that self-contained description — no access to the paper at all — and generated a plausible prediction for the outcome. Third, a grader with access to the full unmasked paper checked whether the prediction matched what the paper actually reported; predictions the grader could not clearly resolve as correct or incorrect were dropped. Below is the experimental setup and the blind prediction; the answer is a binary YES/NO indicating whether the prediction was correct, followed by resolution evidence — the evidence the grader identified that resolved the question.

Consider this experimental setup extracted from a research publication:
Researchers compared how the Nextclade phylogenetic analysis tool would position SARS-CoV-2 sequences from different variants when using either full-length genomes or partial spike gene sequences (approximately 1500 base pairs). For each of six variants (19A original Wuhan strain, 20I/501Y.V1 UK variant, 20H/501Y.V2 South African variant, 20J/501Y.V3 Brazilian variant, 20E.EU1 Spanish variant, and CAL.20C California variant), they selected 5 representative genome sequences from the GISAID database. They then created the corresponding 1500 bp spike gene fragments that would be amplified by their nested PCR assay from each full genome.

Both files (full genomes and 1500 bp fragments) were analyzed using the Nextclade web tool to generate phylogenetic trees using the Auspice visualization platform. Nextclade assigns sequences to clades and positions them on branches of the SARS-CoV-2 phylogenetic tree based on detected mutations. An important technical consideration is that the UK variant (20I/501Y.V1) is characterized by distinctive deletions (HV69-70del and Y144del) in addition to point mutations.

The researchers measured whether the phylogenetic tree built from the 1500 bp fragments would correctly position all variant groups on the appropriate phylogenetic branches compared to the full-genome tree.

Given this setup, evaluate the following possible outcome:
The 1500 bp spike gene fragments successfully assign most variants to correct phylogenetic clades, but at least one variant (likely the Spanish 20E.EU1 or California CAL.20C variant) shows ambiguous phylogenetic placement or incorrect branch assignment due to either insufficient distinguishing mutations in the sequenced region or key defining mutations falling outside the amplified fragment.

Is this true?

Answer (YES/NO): NO